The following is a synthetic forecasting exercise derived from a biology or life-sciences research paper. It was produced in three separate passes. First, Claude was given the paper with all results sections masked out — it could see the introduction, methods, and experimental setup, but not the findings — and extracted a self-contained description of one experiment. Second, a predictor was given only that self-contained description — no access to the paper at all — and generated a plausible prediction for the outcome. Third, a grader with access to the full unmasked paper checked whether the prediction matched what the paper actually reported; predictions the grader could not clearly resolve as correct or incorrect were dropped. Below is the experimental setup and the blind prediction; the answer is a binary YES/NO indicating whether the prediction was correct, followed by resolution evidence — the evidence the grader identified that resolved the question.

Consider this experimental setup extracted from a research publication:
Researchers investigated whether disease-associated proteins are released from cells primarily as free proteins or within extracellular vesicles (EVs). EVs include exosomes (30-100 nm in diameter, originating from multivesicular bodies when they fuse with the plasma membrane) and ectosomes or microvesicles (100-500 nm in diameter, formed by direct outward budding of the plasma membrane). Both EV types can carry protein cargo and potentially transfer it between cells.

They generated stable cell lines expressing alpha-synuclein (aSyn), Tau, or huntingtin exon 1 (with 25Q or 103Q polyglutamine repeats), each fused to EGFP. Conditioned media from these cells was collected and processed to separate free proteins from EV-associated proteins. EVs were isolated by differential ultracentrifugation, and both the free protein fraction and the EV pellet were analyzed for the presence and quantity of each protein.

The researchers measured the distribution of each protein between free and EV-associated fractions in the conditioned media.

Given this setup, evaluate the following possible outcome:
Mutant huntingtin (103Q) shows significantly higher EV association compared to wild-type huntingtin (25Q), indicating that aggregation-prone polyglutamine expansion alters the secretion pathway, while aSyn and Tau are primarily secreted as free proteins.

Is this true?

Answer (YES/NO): NO